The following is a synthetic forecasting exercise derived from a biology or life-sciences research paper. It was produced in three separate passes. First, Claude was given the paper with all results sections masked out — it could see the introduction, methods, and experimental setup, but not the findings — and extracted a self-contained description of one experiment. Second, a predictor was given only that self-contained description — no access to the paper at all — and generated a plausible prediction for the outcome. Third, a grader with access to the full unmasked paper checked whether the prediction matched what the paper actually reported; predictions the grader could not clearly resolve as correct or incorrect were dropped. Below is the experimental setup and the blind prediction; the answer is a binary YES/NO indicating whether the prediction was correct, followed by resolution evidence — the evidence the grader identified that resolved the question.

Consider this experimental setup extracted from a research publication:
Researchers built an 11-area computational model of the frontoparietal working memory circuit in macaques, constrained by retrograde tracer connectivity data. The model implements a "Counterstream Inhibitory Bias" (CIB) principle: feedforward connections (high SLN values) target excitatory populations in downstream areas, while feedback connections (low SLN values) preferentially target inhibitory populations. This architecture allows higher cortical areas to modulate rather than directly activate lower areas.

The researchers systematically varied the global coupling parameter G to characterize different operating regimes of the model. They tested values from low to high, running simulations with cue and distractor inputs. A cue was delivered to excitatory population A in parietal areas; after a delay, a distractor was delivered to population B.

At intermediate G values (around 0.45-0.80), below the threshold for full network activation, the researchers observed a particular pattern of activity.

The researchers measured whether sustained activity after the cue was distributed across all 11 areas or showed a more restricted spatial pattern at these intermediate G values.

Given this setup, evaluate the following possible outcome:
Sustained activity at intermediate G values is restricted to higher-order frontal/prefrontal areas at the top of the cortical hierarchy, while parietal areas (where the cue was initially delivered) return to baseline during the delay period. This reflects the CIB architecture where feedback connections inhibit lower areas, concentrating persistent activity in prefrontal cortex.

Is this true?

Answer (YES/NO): YES